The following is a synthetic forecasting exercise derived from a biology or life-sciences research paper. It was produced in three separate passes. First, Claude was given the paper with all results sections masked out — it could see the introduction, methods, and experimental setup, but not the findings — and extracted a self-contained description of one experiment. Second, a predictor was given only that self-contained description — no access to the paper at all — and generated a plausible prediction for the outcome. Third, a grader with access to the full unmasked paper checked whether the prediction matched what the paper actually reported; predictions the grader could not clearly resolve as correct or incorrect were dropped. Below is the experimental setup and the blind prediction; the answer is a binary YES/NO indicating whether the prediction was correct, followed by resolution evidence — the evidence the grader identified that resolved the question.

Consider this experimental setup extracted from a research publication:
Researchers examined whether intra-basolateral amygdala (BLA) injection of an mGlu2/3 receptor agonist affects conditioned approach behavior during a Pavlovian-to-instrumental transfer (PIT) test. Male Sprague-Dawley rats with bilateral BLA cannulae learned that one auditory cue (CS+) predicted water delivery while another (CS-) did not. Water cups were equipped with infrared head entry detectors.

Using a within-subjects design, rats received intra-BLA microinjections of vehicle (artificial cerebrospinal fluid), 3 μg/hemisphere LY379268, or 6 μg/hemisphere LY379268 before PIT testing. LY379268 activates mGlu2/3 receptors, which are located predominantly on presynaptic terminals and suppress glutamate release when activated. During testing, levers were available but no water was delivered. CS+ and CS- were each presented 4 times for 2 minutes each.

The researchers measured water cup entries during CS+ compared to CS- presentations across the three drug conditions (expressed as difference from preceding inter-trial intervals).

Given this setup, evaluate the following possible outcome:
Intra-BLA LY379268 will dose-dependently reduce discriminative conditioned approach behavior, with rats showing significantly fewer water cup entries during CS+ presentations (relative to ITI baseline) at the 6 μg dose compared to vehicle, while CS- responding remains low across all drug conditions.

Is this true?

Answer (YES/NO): NO